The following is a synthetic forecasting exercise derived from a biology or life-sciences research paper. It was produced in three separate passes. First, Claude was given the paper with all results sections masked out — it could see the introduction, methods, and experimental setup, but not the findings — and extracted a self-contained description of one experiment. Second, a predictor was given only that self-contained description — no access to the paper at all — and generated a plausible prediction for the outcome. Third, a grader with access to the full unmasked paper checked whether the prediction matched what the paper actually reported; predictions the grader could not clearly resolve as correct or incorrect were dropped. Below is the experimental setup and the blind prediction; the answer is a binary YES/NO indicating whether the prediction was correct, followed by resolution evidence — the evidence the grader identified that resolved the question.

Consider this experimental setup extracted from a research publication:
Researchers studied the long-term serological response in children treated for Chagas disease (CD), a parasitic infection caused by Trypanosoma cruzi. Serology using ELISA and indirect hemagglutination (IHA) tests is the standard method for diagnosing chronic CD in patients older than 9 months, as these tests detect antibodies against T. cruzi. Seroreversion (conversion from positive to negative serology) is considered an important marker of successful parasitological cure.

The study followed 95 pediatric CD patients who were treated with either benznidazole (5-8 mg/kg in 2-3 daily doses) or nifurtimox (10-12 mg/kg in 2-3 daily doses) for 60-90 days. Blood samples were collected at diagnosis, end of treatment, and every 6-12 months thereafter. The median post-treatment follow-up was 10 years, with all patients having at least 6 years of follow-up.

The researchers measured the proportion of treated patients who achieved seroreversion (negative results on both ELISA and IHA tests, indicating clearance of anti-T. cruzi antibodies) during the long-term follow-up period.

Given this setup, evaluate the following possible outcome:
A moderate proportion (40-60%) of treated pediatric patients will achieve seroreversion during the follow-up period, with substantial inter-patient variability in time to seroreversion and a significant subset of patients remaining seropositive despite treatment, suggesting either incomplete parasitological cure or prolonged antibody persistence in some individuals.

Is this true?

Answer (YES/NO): YES